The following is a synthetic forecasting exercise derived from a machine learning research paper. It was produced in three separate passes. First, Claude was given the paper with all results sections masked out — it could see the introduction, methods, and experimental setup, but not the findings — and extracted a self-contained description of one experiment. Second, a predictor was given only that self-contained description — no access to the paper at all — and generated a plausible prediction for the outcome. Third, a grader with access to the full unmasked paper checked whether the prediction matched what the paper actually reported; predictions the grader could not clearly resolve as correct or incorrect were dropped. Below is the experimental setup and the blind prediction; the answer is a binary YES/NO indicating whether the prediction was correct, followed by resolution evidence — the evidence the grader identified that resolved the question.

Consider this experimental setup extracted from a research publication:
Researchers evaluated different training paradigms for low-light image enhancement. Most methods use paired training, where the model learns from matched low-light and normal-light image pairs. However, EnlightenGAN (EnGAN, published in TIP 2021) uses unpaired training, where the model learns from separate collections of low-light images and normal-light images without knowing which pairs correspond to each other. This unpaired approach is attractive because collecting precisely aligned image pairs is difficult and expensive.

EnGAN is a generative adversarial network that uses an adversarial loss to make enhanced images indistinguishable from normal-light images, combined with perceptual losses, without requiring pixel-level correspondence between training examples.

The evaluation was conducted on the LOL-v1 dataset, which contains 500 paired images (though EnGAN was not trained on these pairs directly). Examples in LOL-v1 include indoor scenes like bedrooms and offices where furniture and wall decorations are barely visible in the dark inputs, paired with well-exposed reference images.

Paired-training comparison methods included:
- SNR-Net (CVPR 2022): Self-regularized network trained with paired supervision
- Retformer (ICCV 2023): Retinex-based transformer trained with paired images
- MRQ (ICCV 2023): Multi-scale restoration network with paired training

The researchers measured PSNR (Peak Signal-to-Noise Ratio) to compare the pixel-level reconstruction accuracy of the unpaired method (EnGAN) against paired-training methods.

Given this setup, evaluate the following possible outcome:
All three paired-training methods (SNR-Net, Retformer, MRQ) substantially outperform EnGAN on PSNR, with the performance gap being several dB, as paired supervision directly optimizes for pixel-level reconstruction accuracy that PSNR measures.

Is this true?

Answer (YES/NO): YES